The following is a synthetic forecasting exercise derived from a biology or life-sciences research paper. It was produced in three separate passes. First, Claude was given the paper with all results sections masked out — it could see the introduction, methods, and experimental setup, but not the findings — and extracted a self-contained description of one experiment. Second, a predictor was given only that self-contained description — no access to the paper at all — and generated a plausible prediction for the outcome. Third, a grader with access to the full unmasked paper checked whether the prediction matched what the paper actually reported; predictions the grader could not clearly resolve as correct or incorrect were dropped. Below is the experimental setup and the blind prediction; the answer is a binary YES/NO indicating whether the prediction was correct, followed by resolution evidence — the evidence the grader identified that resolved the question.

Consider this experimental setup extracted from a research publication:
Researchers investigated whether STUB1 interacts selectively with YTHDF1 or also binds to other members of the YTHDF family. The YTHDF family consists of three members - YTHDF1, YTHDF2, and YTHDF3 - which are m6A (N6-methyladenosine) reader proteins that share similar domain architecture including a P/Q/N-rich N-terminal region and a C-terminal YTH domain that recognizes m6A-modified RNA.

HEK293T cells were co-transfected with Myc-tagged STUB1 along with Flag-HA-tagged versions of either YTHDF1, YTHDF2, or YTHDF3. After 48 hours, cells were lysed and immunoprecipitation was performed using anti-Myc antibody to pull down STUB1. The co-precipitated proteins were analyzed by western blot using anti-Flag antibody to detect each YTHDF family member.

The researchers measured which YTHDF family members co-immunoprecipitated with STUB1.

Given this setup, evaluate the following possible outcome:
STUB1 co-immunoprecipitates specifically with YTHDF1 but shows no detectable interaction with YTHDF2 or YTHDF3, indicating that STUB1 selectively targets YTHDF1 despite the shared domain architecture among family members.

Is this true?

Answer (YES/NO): NO